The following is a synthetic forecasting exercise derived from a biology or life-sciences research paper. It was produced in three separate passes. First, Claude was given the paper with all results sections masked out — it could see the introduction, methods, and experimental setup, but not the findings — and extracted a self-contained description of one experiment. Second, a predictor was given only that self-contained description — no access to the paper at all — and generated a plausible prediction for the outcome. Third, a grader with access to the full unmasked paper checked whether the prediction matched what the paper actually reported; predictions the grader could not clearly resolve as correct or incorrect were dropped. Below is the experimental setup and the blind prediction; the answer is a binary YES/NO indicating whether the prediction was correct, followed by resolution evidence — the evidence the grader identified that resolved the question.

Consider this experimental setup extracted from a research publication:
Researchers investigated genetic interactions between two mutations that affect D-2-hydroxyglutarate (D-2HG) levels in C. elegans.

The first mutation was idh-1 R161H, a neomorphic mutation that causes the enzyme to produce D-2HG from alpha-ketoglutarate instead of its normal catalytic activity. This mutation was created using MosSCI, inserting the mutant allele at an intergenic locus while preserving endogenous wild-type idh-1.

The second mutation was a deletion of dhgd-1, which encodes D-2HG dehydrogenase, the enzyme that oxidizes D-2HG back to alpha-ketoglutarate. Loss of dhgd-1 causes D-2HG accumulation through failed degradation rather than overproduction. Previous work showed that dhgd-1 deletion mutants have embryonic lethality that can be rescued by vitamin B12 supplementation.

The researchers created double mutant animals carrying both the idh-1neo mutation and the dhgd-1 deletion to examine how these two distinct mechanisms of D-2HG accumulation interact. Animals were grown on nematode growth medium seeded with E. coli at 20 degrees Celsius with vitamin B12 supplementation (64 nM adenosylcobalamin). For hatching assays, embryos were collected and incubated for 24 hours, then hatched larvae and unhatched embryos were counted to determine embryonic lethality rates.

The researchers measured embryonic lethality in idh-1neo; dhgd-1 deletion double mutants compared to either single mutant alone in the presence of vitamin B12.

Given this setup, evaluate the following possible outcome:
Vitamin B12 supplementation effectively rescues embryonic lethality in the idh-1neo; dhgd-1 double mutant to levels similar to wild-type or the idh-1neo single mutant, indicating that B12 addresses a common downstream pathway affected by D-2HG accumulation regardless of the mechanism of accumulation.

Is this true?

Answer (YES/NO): NO